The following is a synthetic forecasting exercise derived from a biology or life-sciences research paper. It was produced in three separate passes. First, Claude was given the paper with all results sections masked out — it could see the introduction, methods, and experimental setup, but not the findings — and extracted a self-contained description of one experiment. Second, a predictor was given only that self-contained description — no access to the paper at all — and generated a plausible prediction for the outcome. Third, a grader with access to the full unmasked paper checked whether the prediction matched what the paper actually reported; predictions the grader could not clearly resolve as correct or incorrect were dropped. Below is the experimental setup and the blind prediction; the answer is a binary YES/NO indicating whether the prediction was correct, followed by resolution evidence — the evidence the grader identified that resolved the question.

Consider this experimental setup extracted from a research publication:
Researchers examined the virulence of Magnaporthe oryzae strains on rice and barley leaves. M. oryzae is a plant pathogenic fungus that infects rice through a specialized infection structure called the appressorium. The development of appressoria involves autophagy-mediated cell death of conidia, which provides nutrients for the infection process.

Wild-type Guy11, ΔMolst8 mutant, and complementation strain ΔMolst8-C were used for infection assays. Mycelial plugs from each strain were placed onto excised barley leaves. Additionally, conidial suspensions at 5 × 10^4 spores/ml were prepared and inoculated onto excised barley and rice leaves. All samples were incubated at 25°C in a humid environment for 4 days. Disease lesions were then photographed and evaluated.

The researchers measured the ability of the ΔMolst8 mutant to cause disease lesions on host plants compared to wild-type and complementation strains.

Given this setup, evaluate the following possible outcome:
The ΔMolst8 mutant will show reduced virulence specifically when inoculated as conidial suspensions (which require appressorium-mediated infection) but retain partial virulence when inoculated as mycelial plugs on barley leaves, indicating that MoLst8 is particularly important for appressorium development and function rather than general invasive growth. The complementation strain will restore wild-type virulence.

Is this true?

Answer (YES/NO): NO